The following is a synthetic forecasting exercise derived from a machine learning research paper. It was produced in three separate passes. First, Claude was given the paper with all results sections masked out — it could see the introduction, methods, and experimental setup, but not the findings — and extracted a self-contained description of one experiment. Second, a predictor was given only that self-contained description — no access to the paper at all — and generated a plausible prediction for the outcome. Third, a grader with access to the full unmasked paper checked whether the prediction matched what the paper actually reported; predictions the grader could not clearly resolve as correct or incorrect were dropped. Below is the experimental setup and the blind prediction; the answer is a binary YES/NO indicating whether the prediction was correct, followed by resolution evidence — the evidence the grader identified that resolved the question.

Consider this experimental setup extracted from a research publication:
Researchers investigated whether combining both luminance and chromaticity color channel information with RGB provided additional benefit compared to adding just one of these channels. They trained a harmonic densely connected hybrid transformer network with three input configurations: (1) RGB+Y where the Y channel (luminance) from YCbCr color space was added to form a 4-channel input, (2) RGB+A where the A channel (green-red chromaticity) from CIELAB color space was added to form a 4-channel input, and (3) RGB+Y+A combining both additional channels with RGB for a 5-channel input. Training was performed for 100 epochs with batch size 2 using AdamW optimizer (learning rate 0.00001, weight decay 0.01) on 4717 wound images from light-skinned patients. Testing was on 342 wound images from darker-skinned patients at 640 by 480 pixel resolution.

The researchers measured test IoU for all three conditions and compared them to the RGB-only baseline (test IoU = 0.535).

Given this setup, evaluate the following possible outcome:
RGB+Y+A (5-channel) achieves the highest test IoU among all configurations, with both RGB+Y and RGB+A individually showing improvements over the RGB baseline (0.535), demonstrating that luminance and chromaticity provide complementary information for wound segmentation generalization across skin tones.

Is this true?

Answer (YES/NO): YES